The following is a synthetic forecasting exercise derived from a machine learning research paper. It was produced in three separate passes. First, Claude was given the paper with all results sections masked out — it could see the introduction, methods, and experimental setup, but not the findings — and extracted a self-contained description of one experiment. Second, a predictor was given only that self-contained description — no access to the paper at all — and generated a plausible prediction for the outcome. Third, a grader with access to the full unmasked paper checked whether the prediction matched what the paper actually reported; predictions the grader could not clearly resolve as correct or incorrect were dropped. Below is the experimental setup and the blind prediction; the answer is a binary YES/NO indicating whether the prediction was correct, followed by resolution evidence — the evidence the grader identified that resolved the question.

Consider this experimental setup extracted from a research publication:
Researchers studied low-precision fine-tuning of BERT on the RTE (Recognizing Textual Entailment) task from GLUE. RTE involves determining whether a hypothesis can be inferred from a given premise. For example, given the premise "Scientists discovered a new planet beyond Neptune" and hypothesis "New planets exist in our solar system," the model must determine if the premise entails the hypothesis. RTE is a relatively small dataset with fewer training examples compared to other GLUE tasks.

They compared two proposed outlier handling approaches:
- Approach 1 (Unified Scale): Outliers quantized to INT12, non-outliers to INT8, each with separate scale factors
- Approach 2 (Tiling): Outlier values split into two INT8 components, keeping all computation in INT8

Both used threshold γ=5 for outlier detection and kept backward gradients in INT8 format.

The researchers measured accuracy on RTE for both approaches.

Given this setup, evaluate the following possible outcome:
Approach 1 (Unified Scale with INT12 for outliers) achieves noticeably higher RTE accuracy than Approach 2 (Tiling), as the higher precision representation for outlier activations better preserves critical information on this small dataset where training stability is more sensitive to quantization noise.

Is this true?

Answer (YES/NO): NO